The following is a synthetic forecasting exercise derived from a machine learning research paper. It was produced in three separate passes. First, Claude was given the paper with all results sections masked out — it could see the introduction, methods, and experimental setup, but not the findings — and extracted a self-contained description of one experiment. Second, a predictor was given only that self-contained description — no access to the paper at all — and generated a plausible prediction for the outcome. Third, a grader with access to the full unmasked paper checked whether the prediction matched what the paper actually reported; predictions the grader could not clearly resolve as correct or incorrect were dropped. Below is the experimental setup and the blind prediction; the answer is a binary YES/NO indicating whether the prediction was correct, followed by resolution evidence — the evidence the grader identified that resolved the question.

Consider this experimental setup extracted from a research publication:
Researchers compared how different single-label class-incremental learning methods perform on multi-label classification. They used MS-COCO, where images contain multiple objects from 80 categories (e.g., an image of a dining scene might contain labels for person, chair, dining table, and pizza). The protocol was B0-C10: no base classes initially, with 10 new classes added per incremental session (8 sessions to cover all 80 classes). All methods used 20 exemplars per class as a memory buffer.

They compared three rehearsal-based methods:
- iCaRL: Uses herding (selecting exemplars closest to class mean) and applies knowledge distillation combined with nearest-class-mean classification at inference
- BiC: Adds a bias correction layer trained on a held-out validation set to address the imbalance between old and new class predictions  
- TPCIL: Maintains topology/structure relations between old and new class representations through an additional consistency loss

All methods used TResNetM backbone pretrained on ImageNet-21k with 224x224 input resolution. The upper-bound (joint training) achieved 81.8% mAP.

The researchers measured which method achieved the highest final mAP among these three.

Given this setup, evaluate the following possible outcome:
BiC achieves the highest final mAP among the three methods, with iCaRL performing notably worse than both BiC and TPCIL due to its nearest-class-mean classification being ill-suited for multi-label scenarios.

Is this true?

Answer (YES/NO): NO